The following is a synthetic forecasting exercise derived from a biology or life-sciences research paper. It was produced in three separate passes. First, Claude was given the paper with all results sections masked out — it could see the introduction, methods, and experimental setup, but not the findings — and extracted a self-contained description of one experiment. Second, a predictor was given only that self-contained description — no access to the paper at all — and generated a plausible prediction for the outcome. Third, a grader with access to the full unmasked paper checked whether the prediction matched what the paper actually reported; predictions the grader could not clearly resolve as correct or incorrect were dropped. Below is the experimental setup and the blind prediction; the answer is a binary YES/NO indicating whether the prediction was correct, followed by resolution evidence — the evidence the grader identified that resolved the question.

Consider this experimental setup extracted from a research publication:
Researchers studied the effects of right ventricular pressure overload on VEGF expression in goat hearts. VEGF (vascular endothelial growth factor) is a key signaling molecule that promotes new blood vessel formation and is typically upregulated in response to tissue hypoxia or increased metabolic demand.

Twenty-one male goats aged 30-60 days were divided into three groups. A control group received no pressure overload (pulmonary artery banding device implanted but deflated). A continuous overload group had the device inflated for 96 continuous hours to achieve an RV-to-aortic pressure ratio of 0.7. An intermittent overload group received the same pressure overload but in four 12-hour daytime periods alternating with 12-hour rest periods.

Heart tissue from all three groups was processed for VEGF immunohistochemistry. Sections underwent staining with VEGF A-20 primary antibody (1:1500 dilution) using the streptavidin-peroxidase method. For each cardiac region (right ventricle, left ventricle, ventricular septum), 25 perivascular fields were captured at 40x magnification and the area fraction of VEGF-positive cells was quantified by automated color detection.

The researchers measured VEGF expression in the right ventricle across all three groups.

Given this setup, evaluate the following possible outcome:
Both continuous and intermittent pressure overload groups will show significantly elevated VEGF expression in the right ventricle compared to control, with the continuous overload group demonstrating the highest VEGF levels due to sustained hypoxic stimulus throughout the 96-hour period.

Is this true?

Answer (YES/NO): NO